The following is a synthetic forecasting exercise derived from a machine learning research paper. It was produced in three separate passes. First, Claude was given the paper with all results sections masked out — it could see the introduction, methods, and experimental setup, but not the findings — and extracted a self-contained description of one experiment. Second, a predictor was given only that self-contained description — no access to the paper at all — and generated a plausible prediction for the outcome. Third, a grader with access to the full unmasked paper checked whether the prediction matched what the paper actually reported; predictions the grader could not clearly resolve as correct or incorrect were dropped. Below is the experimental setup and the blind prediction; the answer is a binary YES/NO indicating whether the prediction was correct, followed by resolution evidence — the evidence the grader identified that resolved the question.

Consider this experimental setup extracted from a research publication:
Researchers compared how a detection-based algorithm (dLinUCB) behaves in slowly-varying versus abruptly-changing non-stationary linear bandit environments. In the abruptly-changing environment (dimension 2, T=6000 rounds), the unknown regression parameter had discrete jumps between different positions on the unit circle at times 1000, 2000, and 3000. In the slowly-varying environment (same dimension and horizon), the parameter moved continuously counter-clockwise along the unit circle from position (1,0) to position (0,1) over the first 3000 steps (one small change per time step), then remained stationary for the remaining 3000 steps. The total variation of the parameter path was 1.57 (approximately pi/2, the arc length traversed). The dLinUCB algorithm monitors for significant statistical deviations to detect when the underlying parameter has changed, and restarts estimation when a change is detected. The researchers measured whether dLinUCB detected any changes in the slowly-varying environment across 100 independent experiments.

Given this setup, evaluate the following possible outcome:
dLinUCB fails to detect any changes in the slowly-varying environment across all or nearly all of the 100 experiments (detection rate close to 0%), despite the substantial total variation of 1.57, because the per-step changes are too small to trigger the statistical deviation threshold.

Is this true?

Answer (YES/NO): YES